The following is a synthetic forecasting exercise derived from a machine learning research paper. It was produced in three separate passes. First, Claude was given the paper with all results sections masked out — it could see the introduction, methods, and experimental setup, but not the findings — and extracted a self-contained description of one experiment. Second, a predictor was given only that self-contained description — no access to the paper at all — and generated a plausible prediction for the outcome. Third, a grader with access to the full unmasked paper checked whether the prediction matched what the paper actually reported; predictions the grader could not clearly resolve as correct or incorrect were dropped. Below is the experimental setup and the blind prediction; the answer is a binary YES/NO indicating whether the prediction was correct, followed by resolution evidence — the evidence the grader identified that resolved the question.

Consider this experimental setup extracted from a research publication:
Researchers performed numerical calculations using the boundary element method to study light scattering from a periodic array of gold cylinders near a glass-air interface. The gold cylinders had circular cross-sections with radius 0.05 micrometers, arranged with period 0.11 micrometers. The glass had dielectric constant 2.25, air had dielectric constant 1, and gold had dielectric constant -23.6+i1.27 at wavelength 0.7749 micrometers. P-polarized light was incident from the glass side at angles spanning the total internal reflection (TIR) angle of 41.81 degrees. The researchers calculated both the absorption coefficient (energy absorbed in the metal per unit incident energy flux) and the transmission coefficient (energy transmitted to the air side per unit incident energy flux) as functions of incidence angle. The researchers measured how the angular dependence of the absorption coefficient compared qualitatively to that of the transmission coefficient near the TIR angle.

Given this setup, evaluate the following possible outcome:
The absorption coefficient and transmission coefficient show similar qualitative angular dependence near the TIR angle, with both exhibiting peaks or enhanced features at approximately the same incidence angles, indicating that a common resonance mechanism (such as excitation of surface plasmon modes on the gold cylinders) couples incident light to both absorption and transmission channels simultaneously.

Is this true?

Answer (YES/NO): NO